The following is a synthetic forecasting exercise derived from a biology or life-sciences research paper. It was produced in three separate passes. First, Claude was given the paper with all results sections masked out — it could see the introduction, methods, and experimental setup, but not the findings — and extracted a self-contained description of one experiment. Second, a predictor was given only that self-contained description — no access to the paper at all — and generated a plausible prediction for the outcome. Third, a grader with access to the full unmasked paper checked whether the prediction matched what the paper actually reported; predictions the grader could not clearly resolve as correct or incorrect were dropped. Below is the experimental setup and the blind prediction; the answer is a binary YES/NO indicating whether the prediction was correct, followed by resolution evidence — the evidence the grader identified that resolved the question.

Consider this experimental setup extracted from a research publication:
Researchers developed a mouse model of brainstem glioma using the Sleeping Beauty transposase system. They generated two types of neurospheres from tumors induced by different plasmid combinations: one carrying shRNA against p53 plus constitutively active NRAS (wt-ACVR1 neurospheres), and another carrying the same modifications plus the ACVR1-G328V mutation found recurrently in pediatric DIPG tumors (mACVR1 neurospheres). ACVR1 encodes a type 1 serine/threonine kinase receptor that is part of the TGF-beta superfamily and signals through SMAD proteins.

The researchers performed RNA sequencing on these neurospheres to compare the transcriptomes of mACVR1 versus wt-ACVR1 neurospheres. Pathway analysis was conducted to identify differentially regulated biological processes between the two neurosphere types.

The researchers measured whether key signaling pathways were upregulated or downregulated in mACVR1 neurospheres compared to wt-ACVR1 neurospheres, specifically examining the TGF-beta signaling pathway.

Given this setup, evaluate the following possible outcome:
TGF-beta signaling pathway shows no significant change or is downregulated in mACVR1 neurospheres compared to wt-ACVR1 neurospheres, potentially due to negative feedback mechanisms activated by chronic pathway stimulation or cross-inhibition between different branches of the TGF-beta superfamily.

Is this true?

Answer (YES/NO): NO